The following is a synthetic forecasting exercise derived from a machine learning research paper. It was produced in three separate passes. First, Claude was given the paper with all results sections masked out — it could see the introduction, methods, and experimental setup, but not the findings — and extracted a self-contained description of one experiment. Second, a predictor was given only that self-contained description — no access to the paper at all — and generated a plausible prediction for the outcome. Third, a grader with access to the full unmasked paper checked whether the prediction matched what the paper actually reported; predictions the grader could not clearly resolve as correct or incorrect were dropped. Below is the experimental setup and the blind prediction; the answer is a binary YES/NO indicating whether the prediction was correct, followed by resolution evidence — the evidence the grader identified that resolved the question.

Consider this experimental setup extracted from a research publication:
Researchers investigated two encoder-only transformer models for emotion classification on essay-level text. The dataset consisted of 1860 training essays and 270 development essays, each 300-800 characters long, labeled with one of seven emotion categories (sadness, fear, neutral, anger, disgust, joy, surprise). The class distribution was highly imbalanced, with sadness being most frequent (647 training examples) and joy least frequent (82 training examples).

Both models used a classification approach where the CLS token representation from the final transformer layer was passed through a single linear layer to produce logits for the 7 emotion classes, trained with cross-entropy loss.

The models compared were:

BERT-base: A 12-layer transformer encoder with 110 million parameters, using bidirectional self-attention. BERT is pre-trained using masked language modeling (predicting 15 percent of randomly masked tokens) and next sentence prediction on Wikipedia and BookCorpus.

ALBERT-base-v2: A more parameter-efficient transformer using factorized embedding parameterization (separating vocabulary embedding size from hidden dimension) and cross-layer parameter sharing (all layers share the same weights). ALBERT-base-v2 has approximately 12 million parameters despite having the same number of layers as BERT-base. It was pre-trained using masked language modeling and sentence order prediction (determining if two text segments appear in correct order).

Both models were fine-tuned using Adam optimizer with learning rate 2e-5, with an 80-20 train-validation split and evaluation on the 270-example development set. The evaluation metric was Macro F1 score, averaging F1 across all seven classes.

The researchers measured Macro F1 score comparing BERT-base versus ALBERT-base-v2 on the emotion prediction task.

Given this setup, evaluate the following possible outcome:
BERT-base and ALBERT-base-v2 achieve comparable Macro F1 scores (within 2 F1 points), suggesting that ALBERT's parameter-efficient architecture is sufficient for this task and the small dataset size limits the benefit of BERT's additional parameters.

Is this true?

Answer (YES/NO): NO